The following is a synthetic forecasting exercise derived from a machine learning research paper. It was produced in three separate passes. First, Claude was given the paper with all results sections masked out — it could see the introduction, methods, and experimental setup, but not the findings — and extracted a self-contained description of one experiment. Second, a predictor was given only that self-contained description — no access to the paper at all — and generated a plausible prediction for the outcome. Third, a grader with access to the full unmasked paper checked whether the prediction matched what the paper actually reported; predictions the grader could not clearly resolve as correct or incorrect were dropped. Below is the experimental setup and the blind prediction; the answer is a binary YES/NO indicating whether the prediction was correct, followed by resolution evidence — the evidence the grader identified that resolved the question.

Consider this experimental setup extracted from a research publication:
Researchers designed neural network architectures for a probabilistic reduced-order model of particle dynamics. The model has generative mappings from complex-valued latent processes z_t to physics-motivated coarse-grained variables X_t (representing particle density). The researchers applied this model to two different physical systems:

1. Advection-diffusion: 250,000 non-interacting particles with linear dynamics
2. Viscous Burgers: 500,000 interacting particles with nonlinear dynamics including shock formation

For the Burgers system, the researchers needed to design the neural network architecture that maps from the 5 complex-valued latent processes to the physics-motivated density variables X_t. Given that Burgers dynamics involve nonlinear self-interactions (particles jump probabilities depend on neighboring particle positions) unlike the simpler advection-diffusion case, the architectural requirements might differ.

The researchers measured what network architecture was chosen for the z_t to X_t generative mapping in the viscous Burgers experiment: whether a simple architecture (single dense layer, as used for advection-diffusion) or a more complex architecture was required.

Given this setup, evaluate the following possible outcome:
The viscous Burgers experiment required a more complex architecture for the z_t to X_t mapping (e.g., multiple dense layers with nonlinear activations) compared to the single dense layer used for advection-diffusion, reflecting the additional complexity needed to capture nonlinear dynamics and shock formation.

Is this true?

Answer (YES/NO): YES